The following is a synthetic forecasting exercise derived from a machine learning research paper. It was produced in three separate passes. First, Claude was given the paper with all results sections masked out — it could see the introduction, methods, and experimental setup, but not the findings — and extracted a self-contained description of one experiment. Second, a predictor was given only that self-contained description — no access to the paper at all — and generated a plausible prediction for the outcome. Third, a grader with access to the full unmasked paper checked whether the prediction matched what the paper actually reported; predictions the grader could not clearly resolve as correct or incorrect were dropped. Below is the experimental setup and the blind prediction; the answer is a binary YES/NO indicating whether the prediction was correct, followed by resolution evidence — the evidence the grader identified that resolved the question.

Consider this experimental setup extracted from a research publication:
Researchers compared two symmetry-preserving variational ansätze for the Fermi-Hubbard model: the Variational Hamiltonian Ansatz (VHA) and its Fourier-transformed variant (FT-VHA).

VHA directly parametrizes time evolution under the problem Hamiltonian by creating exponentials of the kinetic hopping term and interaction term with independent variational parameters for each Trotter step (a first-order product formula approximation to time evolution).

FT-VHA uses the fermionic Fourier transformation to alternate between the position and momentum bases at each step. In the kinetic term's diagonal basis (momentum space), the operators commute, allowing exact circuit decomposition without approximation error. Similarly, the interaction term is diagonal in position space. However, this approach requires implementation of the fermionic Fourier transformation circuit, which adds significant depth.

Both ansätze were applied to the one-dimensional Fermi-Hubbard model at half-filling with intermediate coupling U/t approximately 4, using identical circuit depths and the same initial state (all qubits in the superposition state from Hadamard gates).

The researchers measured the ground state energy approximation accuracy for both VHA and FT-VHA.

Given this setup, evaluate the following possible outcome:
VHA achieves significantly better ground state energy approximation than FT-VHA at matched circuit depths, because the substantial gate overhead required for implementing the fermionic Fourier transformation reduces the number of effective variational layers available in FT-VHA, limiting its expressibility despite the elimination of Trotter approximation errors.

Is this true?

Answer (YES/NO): NO